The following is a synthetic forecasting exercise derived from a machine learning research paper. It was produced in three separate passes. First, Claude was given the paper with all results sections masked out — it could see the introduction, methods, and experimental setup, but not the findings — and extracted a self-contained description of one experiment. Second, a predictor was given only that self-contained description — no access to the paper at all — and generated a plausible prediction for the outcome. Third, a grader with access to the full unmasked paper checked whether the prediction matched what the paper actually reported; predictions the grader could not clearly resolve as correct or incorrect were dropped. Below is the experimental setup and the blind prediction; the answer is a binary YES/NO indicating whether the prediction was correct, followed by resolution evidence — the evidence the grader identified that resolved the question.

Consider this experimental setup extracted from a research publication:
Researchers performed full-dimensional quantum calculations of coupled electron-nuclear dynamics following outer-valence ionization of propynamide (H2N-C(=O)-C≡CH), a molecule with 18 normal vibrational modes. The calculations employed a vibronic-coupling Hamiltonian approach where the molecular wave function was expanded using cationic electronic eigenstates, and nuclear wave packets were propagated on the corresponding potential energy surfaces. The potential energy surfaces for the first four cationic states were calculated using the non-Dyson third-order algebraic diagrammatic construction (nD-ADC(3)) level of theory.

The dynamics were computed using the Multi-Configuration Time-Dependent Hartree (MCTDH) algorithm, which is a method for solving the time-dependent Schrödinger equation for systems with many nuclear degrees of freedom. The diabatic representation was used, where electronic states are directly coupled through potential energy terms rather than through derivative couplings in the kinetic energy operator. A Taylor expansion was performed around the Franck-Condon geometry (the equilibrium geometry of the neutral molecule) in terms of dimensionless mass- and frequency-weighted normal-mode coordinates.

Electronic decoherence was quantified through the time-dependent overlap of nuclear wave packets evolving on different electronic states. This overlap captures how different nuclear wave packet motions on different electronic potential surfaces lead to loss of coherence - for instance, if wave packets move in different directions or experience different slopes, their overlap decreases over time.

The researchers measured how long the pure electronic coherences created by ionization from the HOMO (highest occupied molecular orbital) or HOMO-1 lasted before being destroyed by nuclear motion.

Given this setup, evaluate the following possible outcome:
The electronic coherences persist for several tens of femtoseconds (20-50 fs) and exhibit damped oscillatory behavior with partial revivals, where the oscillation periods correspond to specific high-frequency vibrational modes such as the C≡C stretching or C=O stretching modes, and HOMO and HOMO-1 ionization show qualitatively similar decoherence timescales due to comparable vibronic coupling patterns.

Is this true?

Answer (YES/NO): NO